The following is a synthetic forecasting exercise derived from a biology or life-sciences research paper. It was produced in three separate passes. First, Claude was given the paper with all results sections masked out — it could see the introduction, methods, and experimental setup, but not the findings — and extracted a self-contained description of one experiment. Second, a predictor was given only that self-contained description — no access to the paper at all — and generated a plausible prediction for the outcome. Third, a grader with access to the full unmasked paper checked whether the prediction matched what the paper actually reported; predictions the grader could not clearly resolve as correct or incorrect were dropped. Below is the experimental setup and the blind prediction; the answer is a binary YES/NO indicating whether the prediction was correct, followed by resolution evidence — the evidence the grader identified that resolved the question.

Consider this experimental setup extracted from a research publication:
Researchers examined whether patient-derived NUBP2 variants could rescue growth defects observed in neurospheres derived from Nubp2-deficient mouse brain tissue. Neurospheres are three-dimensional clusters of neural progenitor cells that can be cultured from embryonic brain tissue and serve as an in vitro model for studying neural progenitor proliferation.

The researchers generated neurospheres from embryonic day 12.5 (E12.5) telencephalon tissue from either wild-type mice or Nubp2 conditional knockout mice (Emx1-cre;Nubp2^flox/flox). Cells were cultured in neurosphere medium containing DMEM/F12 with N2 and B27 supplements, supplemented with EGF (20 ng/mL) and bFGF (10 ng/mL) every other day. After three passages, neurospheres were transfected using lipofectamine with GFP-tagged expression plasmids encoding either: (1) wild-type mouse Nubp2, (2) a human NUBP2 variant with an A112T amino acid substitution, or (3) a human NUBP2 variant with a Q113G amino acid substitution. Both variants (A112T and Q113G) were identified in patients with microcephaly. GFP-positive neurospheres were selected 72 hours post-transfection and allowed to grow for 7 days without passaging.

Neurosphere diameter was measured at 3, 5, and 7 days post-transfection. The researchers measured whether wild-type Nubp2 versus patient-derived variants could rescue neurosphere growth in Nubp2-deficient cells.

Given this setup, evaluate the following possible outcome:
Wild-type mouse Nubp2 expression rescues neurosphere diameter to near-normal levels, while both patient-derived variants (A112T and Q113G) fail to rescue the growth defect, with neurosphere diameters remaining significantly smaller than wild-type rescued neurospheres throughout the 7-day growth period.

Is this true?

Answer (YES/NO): YES